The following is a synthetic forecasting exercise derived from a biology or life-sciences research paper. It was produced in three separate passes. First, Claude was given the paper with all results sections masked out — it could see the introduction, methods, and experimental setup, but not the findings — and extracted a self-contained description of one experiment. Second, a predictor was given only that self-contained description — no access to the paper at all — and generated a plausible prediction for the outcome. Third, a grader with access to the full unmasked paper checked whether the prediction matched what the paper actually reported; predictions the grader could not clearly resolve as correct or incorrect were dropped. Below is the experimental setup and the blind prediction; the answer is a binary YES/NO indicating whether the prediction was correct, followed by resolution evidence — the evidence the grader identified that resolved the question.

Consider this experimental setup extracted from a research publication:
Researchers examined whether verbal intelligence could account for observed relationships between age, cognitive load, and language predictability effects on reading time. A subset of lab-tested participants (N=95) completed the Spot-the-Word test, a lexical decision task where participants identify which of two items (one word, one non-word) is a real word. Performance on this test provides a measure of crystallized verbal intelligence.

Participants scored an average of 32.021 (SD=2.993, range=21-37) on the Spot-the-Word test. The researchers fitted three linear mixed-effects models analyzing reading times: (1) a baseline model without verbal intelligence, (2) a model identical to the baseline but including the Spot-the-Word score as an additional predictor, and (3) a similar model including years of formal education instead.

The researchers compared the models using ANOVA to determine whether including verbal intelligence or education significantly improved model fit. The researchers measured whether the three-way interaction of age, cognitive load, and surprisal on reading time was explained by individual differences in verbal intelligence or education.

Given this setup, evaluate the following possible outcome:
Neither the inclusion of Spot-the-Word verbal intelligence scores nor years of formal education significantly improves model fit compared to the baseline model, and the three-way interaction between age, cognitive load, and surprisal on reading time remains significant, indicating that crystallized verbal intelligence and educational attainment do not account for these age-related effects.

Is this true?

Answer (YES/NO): NO